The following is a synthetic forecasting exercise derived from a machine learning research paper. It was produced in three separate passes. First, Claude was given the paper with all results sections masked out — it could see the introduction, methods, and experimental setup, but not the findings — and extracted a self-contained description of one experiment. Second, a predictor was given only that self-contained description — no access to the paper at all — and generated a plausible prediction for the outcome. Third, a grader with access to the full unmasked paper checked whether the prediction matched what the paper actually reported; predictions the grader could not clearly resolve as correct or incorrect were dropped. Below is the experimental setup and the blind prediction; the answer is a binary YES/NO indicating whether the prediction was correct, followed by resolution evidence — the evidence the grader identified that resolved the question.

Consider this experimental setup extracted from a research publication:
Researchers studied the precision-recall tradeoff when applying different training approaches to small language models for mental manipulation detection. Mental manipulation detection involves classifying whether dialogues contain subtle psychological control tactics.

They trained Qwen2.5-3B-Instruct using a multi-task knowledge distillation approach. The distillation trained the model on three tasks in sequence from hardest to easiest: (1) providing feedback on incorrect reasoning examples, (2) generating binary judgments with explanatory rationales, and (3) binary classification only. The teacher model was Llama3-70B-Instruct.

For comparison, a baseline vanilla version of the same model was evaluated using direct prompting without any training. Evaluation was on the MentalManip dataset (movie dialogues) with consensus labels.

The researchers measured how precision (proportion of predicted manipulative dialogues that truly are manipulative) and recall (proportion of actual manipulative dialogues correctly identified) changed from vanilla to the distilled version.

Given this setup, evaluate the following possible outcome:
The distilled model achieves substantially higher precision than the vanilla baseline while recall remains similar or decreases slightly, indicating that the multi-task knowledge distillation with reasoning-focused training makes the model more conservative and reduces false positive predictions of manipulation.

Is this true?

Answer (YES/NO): NO